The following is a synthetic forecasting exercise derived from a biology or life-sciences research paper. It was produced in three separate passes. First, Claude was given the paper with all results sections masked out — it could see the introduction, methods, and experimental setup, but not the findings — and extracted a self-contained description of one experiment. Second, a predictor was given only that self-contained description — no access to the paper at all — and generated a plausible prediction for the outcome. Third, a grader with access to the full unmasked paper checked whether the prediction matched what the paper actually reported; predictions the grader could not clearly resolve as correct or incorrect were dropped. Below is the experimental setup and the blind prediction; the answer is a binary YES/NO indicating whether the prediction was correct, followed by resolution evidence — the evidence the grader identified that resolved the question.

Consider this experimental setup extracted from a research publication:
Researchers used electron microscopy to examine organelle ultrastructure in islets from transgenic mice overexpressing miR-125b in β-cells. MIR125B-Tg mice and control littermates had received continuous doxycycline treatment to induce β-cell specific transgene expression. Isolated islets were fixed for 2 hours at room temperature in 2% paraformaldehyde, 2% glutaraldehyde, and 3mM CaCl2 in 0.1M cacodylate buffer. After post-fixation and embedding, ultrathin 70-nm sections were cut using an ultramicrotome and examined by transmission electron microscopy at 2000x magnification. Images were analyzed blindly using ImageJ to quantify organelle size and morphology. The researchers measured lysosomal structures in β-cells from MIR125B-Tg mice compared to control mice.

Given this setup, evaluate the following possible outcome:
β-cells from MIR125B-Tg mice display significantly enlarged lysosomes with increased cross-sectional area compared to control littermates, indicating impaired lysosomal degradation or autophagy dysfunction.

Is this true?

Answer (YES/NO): YES